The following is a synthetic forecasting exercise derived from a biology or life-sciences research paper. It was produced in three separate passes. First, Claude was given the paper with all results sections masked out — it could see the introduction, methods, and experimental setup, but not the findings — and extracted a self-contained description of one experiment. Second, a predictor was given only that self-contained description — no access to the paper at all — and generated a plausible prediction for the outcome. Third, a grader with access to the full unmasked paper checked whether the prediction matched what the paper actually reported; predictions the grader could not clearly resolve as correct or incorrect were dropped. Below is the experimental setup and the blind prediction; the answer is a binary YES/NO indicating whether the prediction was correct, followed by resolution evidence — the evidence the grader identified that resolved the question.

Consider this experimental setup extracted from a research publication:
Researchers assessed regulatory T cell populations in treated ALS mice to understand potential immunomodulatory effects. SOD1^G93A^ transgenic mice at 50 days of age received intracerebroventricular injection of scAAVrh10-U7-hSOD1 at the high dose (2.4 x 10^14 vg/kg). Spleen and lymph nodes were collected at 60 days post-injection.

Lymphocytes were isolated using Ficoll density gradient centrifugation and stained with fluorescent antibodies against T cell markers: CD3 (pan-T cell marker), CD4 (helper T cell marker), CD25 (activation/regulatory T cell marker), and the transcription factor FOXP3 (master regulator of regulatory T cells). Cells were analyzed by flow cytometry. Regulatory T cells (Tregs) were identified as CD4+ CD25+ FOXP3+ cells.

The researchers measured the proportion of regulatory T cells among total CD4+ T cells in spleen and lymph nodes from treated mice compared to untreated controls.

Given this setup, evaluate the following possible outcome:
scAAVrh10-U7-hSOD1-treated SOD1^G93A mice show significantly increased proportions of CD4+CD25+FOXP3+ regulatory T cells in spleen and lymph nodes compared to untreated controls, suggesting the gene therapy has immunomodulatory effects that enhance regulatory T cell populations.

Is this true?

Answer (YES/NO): NO